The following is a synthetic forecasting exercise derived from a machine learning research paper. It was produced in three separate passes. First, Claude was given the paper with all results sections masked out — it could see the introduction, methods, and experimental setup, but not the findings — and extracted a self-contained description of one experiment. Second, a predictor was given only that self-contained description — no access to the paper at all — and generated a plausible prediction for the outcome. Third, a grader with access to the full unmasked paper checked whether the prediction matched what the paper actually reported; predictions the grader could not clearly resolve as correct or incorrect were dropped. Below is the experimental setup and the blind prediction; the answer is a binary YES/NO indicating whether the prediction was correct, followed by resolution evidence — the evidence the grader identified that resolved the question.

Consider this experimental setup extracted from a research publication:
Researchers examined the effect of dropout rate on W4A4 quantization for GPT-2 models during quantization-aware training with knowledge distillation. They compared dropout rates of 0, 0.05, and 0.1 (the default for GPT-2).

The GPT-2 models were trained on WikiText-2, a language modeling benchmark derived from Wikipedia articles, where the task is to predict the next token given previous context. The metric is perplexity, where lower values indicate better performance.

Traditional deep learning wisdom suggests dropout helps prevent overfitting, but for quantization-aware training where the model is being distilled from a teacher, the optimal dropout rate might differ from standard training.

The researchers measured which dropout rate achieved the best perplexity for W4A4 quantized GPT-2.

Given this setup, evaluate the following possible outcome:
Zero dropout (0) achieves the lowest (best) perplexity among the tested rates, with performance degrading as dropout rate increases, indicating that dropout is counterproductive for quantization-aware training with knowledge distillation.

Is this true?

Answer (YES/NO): NO